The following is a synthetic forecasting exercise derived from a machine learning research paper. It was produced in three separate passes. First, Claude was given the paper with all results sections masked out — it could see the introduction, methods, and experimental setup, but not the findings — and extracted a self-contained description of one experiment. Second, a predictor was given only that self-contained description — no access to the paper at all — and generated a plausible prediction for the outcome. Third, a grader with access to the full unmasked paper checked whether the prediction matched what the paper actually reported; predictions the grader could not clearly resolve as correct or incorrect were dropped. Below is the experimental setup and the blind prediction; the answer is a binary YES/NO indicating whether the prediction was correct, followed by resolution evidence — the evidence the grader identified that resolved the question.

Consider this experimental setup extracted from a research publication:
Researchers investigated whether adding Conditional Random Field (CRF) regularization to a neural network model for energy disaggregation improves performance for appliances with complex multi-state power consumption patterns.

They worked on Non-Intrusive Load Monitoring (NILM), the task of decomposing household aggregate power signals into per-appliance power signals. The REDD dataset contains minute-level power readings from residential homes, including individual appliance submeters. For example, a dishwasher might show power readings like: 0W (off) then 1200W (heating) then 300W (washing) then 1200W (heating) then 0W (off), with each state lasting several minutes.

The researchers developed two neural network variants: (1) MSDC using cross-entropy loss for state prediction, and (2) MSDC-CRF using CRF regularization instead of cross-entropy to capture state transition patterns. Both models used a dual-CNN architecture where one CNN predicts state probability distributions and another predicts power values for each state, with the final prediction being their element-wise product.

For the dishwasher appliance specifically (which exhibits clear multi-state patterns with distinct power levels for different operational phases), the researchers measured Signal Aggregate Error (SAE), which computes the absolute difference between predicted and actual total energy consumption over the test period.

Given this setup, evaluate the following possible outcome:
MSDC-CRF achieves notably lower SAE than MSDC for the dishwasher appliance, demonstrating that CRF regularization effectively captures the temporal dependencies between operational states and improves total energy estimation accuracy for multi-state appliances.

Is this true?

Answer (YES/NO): NO